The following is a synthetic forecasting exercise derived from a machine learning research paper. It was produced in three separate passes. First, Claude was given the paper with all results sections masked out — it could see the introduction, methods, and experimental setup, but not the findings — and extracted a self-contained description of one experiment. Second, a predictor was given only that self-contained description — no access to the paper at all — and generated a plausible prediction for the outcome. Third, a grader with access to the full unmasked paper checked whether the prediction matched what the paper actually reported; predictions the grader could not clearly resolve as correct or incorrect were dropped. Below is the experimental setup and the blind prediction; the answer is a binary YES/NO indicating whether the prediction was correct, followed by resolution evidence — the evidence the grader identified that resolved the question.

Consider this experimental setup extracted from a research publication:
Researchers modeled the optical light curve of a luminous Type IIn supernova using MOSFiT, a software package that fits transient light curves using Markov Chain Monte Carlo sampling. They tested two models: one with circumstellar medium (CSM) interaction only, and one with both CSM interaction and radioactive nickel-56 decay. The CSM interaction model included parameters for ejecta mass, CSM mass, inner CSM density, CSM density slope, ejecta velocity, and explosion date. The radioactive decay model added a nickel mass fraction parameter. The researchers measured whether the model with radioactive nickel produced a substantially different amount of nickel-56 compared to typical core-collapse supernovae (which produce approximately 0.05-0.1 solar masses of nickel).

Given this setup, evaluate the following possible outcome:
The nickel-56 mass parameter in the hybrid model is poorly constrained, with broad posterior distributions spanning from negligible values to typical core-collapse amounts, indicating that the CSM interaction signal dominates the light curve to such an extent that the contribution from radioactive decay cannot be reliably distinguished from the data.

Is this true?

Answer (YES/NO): NO